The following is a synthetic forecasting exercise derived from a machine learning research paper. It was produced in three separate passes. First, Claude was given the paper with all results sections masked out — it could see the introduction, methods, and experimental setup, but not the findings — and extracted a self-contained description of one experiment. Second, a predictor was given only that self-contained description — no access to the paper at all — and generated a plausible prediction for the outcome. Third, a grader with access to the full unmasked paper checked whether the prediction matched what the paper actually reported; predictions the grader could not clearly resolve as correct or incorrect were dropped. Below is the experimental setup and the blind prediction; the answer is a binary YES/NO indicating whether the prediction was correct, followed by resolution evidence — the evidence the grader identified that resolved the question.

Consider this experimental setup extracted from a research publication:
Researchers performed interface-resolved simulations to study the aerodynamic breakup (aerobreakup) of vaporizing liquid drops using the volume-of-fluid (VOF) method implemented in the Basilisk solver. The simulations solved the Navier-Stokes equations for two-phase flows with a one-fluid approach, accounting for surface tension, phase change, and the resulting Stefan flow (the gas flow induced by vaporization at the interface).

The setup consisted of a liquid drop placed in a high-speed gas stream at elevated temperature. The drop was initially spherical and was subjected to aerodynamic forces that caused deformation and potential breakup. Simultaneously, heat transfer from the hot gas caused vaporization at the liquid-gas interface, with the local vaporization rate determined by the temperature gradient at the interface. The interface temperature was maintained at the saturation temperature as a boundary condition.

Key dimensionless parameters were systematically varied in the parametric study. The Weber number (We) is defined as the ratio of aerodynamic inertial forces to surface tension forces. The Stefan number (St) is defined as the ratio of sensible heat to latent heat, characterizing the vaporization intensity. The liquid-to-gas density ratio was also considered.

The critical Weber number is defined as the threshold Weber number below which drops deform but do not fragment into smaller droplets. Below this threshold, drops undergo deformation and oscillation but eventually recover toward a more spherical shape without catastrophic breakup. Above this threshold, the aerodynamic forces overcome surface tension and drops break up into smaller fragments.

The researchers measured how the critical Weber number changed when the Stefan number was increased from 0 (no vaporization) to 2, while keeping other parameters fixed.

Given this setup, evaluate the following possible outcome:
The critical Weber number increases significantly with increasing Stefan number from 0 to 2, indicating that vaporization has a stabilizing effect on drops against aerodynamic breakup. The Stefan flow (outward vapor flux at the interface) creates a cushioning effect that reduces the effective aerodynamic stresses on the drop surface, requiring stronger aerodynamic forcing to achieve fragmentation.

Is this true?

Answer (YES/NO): NO